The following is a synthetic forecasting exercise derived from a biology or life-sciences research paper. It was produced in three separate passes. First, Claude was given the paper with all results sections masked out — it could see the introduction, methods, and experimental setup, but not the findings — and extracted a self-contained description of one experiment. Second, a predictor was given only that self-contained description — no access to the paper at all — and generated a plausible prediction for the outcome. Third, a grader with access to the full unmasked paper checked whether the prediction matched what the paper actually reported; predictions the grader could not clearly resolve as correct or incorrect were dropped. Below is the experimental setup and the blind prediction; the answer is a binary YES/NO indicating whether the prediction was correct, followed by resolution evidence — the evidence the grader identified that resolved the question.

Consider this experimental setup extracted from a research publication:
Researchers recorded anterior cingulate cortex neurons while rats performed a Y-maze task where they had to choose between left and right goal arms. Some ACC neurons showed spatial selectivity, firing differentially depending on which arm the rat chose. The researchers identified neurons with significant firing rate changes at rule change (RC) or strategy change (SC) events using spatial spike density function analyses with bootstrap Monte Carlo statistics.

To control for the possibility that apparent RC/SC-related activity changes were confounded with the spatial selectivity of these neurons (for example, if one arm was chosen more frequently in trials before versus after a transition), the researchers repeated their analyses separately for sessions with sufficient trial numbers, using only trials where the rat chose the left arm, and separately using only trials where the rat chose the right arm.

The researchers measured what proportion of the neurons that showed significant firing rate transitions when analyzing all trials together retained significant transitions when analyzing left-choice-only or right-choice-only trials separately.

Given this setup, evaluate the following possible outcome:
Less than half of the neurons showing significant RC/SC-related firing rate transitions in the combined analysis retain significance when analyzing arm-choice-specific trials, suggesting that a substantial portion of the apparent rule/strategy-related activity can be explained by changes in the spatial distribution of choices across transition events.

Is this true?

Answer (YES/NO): NO